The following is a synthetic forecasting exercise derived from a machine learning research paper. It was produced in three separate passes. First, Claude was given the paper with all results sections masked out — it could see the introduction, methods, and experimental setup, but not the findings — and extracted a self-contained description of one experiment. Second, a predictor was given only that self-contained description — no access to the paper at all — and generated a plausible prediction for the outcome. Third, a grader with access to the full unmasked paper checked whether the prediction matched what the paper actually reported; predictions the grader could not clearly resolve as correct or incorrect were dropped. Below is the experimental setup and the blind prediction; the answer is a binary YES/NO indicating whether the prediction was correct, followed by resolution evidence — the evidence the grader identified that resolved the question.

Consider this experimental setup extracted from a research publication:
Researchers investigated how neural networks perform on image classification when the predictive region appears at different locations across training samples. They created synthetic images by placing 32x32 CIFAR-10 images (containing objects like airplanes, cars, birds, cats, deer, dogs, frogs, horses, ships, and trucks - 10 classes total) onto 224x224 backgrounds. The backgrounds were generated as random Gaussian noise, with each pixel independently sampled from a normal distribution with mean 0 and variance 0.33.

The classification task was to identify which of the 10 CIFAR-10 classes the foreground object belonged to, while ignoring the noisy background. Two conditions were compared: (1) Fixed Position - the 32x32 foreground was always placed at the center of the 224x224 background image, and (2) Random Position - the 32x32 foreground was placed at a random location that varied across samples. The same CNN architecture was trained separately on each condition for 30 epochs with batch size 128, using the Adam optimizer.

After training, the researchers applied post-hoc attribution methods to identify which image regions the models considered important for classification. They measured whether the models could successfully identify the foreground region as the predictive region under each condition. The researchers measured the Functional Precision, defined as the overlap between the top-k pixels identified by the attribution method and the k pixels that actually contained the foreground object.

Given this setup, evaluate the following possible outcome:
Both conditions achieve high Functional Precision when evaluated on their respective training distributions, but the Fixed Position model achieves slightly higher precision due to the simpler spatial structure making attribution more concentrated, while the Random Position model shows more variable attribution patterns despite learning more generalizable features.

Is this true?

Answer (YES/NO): NO